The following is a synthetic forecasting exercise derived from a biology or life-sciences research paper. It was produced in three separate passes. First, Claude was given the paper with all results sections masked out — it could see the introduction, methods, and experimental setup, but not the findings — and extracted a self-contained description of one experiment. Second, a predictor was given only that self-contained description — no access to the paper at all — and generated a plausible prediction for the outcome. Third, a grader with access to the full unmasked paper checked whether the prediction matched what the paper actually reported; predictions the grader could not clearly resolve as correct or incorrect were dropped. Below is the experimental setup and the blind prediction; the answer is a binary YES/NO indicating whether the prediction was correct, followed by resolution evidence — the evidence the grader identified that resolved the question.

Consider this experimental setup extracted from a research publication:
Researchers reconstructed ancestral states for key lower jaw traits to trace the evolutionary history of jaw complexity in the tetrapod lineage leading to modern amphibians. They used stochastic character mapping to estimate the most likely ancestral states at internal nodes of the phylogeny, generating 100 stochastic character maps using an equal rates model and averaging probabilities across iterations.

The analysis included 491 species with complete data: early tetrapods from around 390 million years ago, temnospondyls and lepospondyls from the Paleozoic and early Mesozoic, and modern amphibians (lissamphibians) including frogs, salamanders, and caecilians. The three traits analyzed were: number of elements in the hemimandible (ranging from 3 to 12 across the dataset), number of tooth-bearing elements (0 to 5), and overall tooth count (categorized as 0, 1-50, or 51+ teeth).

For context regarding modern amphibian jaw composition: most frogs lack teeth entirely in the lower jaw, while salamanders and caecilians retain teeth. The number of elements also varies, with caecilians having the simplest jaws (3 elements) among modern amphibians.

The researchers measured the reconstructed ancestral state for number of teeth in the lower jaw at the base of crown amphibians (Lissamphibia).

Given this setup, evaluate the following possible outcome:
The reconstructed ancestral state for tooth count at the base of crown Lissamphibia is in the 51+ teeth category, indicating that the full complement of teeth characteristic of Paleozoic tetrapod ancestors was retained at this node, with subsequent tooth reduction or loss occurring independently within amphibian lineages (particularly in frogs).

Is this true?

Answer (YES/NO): NO